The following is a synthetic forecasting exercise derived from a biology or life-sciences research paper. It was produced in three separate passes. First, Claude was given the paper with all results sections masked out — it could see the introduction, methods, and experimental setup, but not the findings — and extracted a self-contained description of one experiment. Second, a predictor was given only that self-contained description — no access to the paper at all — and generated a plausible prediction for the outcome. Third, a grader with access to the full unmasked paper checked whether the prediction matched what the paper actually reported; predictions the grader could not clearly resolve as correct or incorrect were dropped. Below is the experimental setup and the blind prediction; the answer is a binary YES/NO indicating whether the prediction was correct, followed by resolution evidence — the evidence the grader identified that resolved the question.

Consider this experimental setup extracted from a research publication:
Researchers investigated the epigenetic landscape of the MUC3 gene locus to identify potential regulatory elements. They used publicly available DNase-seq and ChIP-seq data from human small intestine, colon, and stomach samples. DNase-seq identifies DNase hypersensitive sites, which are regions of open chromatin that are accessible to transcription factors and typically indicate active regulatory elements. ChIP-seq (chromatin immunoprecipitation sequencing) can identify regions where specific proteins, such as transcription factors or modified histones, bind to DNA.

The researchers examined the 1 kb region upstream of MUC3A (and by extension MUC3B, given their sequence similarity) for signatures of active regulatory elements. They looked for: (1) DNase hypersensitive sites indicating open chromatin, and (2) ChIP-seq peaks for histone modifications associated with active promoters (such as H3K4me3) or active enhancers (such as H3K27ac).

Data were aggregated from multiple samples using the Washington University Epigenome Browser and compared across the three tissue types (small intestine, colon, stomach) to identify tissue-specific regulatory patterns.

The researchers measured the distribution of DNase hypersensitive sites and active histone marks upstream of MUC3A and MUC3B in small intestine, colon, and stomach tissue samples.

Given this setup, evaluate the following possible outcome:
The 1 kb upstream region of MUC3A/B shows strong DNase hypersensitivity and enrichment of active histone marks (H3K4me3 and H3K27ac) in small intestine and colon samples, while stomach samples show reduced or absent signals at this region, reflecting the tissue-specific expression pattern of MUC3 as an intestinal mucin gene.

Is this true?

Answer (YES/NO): NO